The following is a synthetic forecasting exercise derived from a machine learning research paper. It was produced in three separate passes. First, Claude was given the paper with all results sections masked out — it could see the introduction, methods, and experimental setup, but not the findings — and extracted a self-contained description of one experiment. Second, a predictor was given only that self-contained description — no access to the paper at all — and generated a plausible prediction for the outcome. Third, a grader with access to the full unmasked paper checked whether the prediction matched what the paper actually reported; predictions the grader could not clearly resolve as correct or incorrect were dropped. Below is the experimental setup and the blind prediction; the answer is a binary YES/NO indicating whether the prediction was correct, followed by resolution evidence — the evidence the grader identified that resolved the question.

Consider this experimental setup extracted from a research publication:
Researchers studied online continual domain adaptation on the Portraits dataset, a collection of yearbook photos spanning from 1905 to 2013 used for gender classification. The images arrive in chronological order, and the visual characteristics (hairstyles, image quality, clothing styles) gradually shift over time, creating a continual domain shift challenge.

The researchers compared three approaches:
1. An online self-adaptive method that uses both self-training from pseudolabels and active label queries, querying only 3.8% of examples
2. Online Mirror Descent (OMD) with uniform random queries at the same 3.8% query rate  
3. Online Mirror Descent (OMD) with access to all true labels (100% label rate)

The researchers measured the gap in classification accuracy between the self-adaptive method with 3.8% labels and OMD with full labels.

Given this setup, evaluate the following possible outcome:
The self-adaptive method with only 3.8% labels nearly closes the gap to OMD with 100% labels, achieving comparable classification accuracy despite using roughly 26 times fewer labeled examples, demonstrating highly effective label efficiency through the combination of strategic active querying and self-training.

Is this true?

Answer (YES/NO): YES